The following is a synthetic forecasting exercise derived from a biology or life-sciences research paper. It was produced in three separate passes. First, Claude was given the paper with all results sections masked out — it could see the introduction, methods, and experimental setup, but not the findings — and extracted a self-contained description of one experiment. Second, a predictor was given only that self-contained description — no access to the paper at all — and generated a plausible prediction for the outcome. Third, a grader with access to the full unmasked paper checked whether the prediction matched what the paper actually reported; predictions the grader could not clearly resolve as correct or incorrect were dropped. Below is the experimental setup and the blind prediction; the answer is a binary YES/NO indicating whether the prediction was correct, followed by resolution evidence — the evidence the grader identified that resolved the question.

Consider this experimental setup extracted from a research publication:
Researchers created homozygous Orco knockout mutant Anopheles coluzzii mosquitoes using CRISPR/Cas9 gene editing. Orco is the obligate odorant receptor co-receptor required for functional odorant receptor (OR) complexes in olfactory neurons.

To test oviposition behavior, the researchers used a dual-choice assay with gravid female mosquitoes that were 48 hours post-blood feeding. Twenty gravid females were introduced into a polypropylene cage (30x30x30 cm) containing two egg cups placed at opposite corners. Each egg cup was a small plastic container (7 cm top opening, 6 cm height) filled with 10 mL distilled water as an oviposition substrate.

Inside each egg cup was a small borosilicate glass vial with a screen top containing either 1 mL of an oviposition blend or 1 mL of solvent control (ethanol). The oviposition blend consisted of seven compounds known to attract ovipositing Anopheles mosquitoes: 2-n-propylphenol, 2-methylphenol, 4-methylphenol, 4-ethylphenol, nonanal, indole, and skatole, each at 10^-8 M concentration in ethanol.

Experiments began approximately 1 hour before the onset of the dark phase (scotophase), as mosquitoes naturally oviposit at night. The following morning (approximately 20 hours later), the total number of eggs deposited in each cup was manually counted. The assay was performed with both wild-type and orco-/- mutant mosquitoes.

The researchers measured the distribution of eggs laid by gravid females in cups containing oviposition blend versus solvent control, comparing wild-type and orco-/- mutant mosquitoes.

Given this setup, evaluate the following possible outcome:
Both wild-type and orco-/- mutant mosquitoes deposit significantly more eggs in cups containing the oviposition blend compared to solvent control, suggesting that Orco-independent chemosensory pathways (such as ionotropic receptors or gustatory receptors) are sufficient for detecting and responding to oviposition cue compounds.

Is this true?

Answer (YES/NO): NO